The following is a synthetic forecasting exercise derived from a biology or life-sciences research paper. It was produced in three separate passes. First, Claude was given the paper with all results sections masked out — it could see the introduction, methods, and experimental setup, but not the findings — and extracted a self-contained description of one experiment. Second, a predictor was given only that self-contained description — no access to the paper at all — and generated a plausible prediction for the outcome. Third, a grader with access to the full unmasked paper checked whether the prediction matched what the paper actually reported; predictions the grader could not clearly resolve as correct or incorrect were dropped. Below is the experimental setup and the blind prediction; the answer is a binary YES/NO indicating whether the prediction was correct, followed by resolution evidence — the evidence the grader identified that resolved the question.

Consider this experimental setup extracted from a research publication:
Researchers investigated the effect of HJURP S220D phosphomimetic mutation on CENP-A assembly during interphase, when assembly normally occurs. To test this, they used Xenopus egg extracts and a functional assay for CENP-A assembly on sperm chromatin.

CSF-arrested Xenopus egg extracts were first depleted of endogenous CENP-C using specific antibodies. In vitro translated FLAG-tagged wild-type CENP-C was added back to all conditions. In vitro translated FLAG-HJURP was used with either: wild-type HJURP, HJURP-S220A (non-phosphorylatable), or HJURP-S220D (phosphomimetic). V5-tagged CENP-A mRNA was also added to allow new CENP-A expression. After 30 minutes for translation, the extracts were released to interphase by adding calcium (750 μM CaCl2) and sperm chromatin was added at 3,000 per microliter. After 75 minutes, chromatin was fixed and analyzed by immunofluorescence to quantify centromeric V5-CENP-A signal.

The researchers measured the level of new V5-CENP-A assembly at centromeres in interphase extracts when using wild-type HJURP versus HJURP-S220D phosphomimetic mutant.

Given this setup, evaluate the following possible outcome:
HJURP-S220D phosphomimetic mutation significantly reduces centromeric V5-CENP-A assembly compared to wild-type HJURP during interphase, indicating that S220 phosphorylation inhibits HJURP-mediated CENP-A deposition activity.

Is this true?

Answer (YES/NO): YES